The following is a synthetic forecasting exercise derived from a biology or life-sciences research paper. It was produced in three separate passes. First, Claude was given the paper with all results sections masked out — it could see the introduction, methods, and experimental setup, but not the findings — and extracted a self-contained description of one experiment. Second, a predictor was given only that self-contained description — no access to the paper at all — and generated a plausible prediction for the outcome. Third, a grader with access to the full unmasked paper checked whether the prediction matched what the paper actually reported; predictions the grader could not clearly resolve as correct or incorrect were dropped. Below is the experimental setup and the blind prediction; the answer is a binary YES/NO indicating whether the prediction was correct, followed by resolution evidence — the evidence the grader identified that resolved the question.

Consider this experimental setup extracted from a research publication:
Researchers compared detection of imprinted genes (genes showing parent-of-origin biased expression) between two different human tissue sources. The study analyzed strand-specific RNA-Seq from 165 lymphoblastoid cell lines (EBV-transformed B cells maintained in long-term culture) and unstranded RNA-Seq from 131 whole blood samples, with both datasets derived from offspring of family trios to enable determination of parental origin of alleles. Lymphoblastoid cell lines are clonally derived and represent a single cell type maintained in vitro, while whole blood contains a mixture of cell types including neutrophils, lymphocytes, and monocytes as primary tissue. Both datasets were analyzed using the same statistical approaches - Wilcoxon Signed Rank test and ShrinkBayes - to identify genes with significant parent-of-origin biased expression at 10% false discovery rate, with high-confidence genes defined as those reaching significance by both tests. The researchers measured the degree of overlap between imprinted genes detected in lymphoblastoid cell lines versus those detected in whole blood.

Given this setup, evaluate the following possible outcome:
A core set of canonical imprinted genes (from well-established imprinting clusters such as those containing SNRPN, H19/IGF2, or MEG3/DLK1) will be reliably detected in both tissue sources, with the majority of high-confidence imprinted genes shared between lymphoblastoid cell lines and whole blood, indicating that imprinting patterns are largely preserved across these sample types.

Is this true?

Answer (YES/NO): YES